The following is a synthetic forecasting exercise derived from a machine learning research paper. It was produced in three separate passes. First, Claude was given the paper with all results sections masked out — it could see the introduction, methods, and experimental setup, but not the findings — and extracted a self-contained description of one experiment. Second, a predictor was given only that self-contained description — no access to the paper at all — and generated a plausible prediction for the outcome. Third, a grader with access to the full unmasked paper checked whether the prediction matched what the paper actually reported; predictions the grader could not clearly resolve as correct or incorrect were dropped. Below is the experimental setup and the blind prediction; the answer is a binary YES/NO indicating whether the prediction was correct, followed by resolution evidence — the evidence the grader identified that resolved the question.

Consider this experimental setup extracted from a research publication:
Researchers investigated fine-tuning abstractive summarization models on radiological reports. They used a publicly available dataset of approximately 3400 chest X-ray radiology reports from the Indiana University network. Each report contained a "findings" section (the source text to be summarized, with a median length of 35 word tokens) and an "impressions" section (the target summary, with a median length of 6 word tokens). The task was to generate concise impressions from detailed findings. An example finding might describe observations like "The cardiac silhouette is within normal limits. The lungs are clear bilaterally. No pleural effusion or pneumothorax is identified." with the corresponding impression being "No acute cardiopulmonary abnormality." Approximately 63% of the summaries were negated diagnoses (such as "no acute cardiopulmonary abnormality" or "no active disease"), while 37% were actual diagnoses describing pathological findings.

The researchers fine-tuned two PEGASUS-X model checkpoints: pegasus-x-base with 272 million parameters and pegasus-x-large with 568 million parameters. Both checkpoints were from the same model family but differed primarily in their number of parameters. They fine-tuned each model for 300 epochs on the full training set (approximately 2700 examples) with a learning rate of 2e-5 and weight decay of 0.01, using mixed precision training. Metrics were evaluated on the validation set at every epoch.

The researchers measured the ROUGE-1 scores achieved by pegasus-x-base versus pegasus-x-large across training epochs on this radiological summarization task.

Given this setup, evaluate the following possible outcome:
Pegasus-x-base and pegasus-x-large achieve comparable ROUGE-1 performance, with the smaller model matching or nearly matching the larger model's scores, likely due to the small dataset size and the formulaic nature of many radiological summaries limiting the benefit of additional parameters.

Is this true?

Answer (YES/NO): NO